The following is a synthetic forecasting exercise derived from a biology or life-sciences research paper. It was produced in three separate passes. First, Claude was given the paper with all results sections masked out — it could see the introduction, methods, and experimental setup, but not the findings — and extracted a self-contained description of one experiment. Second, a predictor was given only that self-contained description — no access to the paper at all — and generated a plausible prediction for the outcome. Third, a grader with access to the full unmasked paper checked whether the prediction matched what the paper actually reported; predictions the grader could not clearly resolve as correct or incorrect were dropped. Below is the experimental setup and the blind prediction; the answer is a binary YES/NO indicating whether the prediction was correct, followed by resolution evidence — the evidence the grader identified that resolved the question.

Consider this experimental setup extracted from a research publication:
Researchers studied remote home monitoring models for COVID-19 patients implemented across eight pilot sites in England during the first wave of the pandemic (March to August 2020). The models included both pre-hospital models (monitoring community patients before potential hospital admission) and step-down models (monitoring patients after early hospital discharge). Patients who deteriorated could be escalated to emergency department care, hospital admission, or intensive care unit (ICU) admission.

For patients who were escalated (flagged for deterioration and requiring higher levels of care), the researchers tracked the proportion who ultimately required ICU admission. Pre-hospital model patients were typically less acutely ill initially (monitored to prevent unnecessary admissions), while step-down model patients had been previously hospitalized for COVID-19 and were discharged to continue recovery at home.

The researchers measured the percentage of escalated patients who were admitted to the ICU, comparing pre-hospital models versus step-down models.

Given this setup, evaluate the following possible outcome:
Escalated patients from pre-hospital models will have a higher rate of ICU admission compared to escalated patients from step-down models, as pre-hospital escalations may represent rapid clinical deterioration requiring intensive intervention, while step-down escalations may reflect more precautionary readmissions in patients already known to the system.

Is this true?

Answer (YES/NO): NO